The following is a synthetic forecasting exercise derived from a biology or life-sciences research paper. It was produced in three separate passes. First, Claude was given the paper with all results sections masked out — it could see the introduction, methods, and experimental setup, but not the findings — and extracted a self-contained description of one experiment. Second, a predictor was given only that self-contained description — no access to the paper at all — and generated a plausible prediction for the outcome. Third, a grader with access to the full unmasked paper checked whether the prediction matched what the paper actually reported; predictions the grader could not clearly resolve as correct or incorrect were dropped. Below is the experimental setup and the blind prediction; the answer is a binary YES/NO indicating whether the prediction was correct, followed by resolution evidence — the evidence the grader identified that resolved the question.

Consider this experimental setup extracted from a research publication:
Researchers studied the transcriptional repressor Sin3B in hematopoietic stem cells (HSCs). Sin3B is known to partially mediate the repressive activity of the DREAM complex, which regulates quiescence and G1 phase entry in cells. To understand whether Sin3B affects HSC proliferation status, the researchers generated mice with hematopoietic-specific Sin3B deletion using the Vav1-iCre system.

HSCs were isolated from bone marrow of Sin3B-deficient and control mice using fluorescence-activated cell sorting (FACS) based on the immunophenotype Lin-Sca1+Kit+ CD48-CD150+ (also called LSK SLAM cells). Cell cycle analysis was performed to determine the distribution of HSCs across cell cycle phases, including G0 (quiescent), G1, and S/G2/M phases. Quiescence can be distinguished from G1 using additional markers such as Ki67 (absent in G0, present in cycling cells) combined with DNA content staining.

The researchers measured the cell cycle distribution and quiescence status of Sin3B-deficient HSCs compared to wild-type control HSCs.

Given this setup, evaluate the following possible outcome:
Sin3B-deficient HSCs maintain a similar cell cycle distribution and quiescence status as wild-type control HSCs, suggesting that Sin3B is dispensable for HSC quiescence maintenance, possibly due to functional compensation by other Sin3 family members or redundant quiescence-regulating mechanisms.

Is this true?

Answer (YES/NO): NO